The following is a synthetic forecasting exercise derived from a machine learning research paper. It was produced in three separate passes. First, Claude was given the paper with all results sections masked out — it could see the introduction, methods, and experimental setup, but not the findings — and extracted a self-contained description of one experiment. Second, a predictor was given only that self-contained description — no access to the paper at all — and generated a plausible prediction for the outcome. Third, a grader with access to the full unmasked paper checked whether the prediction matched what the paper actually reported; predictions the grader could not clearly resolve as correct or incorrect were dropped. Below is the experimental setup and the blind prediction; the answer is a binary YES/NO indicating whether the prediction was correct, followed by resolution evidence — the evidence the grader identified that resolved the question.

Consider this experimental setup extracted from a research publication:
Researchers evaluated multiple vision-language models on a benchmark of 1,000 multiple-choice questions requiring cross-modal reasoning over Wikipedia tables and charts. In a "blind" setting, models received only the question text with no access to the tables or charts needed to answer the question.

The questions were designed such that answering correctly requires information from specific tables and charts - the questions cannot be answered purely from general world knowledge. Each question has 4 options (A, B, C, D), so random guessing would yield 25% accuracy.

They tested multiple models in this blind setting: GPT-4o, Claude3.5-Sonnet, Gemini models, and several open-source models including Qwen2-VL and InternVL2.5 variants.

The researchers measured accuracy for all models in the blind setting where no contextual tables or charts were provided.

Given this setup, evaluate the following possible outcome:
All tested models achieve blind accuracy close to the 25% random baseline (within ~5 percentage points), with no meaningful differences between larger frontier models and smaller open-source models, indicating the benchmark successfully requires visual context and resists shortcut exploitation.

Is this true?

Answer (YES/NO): NO